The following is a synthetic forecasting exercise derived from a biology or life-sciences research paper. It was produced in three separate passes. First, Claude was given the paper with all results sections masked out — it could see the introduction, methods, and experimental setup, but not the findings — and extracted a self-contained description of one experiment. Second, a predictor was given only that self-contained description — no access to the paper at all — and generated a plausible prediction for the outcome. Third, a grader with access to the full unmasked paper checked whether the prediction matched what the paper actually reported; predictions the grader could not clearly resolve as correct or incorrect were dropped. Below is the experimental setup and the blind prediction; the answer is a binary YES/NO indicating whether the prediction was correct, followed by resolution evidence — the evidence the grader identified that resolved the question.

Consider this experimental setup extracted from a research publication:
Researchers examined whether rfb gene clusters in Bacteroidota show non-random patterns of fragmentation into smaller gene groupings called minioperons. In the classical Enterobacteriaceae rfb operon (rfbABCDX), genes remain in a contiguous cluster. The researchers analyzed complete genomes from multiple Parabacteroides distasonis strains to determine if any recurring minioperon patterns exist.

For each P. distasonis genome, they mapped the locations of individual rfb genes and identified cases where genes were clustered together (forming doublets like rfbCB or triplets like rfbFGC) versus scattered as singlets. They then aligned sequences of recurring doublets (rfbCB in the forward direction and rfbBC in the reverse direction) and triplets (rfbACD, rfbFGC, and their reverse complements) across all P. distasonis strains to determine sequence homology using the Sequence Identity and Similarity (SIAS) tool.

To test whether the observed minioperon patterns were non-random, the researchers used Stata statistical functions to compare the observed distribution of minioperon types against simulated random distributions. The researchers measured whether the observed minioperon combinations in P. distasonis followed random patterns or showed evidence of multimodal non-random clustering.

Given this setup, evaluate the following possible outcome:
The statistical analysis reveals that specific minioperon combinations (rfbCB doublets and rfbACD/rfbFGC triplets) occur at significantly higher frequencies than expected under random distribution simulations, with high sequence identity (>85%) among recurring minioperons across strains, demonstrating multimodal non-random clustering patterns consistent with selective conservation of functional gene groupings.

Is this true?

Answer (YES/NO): NO